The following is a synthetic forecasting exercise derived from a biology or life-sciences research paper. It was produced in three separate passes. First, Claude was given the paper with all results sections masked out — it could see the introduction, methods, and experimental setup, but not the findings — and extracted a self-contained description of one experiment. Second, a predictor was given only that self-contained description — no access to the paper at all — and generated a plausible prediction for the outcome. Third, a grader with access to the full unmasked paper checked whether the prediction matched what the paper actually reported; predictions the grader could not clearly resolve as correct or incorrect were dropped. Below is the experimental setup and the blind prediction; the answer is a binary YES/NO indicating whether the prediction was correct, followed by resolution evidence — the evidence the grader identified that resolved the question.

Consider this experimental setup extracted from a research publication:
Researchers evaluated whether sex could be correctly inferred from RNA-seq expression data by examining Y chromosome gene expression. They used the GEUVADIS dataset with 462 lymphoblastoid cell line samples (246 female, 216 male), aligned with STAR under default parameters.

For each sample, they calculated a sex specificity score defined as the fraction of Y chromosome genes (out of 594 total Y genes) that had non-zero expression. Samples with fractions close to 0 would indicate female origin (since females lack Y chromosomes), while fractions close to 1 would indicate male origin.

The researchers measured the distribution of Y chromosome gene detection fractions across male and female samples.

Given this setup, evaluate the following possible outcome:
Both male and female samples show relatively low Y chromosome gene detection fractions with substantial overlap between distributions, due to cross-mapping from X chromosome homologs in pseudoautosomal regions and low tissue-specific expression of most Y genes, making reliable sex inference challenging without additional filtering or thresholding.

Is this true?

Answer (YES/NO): NO